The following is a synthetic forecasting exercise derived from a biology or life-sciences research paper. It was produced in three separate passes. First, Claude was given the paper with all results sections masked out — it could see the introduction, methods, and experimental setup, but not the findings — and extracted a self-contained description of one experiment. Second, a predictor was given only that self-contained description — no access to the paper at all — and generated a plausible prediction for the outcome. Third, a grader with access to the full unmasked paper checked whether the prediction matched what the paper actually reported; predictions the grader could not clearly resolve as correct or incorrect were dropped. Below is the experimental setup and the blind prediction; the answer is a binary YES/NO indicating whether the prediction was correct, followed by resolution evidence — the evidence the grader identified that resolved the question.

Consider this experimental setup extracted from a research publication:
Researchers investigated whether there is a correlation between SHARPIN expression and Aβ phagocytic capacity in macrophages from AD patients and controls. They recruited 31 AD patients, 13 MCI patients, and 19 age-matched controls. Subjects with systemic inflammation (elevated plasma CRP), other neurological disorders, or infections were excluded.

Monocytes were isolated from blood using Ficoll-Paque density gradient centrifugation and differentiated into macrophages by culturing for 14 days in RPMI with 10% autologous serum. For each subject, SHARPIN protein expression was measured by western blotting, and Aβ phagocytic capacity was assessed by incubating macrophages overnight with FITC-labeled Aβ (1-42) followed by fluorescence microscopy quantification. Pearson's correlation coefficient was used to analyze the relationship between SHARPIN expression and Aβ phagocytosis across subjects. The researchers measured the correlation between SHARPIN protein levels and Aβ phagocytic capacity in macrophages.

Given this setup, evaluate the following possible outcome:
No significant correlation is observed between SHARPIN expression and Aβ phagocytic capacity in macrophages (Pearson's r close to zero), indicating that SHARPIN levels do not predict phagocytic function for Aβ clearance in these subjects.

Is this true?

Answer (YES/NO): YES